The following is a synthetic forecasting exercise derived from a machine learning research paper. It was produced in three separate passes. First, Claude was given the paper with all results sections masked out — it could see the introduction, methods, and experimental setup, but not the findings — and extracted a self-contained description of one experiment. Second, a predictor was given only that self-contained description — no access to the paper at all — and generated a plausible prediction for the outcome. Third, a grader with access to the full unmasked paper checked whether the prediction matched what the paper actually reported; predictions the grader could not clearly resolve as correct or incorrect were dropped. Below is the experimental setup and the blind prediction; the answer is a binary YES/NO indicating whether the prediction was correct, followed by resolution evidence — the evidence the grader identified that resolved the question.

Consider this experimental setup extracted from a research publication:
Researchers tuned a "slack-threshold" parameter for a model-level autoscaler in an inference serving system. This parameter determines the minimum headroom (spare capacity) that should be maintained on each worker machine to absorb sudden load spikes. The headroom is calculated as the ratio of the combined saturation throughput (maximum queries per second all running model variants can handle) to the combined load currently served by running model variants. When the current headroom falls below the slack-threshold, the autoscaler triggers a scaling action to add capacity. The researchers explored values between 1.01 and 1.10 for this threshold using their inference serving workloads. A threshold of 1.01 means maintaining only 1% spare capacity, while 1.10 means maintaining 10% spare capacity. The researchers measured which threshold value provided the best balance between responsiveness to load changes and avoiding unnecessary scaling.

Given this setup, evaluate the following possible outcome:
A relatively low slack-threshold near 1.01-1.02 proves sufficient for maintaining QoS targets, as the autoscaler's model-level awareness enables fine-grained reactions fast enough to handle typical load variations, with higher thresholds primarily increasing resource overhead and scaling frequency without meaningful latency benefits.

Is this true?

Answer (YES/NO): NO